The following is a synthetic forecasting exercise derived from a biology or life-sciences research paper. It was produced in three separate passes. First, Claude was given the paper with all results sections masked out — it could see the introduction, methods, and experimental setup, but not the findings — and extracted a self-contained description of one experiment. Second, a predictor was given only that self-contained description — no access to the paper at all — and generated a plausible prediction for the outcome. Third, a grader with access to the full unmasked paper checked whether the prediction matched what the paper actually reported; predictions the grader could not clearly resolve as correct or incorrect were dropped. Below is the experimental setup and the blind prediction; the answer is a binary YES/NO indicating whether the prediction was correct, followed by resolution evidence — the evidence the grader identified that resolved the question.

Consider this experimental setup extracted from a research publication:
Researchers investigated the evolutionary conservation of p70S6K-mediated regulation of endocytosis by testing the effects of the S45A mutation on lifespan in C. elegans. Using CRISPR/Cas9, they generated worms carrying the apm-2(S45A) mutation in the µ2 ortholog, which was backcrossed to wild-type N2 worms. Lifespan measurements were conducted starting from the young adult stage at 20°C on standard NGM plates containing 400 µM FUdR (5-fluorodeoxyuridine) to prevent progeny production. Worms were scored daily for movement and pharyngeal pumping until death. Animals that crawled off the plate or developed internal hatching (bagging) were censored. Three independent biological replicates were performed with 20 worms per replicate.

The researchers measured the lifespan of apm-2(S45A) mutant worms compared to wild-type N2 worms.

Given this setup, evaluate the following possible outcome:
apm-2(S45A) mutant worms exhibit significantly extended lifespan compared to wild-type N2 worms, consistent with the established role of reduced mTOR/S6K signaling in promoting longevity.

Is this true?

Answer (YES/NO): NO